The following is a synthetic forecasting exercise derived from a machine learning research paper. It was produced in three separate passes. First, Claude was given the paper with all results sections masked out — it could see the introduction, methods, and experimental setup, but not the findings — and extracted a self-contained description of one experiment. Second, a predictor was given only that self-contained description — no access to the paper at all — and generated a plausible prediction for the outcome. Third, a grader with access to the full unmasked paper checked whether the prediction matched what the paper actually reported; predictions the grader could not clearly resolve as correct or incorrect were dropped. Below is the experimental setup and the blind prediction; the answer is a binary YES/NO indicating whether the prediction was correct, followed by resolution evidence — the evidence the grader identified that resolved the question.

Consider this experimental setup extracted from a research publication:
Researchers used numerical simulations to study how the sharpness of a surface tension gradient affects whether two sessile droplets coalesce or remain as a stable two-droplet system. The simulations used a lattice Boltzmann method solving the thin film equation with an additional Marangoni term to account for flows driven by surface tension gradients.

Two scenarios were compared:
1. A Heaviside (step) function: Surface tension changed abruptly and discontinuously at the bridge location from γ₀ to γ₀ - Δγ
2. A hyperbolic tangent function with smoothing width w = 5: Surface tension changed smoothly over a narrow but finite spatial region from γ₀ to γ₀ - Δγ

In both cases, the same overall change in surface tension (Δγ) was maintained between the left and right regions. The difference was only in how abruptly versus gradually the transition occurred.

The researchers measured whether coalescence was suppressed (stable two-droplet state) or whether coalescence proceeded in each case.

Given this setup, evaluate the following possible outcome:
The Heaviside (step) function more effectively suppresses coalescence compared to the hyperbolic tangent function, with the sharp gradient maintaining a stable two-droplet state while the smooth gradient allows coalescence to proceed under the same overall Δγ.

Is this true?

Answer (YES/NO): NO